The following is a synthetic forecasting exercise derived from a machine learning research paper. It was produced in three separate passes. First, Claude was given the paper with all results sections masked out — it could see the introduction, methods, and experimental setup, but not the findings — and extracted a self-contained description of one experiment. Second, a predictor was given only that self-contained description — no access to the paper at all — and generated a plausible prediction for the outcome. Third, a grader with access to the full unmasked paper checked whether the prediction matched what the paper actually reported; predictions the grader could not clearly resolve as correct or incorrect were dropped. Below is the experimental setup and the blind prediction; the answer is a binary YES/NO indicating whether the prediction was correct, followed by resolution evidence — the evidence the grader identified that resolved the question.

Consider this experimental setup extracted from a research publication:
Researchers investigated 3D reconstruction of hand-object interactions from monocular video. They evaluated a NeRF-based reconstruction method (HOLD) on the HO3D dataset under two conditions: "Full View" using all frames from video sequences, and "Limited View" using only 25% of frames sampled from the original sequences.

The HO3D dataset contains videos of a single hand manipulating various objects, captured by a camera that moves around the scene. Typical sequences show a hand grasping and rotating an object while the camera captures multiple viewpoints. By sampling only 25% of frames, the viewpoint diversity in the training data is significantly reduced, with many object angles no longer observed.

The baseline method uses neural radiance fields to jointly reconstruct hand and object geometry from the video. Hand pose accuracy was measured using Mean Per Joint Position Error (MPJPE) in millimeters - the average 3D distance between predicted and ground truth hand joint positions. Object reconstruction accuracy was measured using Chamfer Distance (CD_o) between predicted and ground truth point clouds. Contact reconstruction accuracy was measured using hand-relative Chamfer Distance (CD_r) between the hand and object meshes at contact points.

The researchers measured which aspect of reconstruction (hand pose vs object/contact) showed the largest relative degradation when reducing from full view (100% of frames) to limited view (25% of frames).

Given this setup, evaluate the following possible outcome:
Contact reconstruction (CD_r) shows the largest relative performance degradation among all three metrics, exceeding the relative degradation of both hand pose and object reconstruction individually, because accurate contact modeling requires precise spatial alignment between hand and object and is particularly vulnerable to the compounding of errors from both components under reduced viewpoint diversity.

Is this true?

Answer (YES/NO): NO